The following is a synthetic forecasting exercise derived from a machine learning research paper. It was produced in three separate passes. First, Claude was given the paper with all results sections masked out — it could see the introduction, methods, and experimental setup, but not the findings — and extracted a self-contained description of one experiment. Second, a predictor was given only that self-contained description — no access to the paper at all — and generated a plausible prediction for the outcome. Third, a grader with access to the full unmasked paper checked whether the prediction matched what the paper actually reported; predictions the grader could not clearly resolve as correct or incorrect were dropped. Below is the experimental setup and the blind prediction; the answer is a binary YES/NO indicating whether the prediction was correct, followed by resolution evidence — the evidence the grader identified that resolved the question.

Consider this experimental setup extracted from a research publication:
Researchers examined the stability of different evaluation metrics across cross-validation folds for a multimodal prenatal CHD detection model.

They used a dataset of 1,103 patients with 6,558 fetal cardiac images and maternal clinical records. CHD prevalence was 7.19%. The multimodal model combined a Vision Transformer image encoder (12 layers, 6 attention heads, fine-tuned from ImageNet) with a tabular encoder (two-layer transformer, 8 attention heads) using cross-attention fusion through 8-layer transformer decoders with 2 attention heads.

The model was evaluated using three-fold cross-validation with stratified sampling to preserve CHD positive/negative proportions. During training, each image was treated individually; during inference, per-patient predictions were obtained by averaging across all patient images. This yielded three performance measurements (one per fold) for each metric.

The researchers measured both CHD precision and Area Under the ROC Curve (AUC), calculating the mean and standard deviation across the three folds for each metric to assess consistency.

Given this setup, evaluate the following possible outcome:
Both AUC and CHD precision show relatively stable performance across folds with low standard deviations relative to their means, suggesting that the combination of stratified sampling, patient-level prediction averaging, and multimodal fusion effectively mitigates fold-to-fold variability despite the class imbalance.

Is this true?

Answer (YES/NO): NO